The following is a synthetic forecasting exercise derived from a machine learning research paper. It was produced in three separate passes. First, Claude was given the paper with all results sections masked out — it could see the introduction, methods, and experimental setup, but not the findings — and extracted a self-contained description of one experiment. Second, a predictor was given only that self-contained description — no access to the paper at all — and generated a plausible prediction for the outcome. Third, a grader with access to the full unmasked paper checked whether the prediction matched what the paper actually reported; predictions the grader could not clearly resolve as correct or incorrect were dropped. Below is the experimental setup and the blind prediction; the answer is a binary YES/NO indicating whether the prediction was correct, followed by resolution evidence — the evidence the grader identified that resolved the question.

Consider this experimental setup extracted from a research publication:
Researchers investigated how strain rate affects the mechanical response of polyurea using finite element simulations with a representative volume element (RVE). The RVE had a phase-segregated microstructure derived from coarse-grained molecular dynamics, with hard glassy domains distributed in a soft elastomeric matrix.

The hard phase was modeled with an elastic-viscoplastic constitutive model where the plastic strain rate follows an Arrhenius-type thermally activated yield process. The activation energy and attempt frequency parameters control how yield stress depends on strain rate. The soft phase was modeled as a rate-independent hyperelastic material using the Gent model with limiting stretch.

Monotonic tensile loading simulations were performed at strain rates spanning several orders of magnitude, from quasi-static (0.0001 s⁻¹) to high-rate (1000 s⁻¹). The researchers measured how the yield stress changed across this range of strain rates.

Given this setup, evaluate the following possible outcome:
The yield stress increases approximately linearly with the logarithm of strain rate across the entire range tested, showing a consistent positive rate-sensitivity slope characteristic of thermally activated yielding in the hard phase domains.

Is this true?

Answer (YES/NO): YES